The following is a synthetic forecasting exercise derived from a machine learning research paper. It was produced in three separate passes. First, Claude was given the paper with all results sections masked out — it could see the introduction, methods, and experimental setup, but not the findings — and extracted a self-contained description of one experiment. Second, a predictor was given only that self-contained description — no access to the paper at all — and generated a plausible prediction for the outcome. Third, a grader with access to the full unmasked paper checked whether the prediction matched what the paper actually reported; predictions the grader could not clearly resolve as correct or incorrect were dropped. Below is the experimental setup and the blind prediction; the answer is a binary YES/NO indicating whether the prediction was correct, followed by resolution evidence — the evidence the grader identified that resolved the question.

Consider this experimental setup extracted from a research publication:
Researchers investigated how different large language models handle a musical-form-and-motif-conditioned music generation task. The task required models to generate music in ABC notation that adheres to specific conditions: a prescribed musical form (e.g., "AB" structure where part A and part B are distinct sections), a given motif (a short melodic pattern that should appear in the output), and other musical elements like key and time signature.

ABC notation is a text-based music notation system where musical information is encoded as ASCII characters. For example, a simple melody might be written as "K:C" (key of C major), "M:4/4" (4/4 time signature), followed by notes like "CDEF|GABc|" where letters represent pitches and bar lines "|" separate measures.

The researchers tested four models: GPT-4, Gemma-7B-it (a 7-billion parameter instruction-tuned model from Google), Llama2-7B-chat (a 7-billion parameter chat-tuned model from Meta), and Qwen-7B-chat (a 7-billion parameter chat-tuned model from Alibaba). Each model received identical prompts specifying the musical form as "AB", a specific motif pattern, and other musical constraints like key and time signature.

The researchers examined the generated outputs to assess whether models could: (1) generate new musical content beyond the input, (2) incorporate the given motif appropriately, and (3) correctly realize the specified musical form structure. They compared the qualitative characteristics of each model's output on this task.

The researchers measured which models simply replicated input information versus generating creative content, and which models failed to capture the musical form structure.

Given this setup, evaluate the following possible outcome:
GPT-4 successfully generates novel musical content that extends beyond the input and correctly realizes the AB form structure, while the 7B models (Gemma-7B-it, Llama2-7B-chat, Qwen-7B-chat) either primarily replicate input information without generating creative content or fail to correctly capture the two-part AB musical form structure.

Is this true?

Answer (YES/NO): NO